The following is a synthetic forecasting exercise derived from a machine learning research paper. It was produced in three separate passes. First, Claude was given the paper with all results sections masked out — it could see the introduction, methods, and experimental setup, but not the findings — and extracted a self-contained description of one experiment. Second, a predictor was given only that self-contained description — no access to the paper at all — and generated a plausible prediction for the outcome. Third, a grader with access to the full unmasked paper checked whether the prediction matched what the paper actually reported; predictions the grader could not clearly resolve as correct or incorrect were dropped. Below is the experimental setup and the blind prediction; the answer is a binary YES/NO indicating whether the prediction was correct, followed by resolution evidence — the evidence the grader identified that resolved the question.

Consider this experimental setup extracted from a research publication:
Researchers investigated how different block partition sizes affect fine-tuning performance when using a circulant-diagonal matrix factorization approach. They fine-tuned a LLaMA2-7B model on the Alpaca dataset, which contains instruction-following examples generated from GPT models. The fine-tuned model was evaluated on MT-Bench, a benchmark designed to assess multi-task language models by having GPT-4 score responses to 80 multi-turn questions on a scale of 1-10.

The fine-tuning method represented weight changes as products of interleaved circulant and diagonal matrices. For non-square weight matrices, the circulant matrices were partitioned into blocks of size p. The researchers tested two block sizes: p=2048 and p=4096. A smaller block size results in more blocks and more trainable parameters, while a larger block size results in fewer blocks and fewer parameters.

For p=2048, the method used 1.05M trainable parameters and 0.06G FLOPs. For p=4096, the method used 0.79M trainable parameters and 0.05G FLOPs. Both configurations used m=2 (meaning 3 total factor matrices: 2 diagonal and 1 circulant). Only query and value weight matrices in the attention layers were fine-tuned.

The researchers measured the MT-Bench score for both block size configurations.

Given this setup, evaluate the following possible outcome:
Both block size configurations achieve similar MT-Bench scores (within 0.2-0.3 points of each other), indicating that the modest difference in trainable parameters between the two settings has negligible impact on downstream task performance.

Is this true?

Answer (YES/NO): YES